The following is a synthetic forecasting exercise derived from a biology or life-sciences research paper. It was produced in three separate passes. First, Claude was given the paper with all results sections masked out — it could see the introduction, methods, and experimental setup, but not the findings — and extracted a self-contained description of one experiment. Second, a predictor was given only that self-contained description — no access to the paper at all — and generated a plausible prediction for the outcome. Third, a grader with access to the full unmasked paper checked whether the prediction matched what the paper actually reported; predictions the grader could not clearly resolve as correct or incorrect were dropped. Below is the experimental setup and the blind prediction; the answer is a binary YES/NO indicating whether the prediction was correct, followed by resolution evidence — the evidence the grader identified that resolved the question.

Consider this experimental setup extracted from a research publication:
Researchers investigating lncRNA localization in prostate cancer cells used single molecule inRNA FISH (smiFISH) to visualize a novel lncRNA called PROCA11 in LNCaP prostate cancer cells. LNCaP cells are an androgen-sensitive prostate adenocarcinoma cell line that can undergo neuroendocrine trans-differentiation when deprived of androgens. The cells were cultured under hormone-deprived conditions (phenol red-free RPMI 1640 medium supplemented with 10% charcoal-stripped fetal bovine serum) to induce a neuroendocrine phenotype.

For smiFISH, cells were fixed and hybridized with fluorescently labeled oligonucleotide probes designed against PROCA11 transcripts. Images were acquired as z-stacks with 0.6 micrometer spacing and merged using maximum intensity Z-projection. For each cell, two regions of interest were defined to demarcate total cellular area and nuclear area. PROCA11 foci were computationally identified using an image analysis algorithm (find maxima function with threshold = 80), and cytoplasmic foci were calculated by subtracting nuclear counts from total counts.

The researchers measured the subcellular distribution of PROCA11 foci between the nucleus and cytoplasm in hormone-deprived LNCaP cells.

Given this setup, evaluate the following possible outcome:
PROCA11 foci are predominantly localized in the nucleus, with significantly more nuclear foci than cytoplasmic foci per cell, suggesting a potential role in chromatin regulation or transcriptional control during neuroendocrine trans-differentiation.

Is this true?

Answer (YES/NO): YES